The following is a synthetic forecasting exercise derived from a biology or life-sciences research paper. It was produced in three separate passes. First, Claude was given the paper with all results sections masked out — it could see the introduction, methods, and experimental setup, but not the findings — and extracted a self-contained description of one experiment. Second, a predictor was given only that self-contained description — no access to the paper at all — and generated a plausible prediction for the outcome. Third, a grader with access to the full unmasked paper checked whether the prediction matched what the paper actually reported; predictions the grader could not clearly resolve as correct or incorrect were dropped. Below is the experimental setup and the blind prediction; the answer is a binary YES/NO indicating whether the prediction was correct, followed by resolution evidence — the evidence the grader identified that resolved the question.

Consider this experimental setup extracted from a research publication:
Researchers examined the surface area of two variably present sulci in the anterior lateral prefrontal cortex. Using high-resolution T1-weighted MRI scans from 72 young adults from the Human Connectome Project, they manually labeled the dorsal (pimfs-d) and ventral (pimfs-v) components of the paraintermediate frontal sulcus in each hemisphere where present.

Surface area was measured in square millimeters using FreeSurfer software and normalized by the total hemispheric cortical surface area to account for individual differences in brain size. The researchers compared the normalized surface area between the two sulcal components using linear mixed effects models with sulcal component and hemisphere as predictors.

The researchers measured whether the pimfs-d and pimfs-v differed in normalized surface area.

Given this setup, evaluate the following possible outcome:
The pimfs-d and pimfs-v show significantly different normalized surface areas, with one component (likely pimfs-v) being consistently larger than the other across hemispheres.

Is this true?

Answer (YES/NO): YES